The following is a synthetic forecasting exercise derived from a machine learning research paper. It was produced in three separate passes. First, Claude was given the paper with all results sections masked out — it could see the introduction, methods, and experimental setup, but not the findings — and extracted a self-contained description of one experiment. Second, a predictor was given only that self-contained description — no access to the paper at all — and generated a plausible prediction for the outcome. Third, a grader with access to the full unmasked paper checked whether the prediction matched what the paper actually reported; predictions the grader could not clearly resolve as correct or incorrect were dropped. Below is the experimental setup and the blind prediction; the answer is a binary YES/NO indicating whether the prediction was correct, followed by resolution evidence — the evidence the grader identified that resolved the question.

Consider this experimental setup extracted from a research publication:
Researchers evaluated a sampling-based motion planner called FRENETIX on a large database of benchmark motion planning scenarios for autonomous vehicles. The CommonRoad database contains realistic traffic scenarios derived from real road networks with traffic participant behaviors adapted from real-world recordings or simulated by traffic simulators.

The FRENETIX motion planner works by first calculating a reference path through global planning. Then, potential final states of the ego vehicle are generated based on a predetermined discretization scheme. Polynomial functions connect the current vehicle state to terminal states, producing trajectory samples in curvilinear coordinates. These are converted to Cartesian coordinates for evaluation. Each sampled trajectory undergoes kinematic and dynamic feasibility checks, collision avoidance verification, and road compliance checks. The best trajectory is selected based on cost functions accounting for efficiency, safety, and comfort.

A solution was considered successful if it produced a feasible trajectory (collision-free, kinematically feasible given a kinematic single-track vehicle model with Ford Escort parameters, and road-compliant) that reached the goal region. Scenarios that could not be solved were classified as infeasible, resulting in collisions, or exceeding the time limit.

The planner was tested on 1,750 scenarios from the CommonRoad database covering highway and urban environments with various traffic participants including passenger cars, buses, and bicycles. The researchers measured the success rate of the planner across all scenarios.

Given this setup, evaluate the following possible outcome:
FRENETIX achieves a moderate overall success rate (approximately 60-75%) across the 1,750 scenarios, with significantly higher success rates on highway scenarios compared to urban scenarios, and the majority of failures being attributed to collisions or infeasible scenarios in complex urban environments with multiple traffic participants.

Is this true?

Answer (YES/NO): NO